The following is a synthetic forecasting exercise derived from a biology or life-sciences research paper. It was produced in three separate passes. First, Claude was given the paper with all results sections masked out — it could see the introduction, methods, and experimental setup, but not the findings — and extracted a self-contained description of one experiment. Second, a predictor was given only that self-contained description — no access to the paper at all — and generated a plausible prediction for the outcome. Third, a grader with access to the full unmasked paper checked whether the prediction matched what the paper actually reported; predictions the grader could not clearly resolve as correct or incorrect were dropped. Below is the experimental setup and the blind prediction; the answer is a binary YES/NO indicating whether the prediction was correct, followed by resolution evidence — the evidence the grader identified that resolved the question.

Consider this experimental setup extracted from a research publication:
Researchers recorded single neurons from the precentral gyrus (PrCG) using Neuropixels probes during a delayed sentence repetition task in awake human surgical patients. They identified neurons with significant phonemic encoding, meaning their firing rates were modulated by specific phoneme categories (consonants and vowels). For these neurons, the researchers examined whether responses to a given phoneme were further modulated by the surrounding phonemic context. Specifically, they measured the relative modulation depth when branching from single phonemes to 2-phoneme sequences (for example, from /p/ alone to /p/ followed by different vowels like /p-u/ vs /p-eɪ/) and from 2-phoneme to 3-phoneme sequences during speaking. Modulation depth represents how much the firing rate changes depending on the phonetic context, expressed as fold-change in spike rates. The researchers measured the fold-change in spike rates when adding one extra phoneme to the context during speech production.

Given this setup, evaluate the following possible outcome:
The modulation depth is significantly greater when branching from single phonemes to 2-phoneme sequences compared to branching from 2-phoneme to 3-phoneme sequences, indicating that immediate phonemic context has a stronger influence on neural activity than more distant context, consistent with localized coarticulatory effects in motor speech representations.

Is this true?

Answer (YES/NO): YES